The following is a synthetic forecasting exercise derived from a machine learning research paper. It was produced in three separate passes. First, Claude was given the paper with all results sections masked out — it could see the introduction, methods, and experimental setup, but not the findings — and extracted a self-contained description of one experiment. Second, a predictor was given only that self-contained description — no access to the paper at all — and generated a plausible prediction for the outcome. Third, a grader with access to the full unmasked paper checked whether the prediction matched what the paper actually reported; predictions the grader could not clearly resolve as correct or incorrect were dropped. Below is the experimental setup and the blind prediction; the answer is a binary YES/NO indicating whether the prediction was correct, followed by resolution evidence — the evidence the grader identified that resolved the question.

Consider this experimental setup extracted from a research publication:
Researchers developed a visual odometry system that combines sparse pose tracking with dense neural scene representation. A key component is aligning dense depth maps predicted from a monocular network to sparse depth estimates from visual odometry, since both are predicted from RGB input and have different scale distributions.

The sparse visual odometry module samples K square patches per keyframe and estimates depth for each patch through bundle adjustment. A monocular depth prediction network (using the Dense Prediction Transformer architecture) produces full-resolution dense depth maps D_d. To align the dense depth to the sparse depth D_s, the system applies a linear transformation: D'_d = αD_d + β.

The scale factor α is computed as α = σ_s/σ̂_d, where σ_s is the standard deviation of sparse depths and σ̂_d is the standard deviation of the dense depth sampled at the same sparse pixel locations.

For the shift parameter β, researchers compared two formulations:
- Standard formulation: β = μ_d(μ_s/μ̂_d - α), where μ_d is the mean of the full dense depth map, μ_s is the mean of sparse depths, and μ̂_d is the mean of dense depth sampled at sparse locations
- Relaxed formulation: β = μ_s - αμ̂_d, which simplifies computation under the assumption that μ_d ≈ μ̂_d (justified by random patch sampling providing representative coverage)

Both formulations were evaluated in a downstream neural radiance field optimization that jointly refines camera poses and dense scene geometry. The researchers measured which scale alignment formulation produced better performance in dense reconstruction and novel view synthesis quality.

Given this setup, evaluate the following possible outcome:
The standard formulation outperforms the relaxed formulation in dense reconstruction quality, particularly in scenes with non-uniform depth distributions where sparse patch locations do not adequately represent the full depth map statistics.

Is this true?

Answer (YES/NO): NO